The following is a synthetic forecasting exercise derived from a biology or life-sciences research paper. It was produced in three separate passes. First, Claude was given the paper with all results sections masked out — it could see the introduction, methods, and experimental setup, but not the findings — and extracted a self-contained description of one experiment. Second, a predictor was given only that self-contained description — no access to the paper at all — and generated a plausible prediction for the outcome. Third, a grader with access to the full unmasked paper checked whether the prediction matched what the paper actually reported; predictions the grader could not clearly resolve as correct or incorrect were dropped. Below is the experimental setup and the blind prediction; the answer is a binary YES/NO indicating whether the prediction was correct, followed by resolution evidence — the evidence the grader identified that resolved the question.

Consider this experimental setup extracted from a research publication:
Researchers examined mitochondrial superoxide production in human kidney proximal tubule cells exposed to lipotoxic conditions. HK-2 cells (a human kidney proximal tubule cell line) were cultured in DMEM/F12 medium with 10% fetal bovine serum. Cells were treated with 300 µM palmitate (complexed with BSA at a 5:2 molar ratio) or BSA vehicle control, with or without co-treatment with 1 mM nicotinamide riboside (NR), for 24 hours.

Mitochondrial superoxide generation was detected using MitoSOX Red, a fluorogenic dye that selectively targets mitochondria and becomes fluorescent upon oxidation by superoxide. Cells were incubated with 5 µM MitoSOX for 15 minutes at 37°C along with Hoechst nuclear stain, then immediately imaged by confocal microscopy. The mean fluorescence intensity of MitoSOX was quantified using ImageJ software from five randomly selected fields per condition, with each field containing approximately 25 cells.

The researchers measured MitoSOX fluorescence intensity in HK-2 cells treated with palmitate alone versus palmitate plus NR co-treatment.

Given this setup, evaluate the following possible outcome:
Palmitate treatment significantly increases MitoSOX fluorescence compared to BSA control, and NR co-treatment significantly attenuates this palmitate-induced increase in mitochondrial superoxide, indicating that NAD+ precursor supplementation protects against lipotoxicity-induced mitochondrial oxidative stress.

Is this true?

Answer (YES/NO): YES